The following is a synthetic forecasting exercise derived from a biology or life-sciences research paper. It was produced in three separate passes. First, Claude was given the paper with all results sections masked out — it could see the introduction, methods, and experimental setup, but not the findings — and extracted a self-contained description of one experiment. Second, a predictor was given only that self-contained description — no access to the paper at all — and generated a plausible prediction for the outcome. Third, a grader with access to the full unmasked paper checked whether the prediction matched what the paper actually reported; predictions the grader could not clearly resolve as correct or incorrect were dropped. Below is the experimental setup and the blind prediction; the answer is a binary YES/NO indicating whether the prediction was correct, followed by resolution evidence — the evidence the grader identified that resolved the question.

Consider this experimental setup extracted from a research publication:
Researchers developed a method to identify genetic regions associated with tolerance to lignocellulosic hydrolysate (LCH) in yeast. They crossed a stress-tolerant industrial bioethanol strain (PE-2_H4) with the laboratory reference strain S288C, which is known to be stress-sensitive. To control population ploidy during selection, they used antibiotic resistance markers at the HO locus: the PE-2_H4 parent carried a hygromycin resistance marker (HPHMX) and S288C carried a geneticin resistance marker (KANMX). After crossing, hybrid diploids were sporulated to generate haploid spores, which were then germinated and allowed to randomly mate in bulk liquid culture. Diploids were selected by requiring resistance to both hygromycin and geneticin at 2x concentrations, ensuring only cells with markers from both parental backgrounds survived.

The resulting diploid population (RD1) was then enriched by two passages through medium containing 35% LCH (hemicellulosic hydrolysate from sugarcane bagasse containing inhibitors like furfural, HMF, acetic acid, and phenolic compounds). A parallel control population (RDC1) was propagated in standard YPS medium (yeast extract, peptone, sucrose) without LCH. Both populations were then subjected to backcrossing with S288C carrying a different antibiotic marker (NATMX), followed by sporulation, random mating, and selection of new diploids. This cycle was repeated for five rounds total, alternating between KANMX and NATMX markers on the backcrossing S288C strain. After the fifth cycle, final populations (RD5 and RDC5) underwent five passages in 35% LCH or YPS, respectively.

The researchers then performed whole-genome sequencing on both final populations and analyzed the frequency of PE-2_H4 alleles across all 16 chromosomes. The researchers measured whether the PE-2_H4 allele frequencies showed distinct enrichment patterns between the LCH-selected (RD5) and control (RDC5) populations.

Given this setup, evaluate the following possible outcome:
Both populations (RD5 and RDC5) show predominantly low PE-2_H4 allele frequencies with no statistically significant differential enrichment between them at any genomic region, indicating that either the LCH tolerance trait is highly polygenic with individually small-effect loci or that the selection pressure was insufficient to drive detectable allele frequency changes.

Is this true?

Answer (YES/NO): NO